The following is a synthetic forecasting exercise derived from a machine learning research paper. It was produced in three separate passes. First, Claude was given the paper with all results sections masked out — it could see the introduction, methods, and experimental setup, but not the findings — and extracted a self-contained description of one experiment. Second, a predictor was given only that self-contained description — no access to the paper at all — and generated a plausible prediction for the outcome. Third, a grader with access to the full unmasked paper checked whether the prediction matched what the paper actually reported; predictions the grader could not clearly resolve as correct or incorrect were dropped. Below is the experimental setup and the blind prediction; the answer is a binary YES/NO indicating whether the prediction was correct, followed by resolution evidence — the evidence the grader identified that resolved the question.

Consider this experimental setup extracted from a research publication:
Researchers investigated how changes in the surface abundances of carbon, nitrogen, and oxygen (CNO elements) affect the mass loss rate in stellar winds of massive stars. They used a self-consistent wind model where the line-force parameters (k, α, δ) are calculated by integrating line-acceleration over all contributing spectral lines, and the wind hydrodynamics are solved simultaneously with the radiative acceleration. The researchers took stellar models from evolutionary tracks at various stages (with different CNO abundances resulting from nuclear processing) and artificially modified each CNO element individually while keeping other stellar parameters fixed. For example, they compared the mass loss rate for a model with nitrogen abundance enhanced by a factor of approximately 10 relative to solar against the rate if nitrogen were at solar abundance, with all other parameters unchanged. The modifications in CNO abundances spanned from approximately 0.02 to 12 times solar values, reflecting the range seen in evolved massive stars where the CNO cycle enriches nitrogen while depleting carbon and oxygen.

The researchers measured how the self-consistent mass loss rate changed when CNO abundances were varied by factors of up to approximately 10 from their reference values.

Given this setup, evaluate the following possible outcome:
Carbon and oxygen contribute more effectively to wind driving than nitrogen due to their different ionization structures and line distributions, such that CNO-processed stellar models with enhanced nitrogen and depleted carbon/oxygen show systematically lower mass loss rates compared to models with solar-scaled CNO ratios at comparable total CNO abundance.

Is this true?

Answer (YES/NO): NO